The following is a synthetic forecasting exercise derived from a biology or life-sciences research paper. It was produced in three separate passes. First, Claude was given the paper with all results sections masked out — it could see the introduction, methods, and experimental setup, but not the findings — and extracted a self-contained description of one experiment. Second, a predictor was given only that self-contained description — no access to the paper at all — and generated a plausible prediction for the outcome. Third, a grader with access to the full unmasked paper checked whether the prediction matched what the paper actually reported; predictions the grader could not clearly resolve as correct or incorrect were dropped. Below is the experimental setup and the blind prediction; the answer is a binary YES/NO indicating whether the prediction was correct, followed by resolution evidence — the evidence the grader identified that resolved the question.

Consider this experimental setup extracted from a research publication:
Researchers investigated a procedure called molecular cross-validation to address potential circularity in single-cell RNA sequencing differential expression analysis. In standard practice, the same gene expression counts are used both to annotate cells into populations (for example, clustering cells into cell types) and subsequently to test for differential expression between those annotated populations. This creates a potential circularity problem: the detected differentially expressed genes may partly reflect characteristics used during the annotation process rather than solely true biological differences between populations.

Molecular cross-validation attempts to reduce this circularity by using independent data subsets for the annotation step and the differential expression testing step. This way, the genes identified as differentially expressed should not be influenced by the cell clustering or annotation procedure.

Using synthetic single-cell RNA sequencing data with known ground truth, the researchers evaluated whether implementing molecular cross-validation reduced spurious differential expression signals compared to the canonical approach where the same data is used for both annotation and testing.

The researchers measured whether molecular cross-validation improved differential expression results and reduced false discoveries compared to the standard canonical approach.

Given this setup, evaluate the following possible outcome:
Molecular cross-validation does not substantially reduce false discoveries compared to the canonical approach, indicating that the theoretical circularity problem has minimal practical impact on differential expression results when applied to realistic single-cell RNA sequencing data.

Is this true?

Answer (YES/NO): YES